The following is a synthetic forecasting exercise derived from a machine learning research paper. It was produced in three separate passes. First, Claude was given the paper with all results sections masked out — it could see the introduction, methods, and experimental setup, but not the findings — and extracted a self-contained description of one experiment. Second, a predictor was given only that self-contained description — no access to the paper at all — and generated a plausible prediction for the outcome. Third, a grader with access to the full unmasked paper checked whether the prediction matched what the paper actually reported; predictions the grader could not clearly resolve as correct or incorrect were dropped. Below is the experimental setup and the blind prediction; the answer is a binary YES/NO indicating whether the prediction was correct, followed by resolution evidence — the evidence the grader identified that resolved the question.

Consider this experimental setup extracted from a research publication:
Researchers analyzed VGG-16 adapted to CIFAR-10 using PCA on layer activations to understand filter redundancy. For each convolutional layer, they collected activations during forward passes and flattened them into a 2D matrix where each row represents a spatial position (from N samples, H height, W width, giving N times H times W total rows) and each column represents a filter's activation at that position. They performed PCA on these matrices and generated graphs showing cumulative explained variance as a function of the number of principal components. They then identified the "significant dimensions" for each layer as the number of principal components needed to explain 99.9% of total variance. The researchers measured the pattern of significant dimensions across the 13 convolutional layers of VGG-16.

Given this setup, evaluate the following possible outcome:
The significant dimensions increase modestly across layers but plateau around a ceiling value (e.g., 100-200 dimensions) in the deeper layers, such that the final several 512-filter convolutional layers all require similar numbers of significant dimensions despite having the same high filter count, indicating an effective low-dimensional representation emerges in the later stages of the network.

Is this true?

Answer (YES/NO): NO